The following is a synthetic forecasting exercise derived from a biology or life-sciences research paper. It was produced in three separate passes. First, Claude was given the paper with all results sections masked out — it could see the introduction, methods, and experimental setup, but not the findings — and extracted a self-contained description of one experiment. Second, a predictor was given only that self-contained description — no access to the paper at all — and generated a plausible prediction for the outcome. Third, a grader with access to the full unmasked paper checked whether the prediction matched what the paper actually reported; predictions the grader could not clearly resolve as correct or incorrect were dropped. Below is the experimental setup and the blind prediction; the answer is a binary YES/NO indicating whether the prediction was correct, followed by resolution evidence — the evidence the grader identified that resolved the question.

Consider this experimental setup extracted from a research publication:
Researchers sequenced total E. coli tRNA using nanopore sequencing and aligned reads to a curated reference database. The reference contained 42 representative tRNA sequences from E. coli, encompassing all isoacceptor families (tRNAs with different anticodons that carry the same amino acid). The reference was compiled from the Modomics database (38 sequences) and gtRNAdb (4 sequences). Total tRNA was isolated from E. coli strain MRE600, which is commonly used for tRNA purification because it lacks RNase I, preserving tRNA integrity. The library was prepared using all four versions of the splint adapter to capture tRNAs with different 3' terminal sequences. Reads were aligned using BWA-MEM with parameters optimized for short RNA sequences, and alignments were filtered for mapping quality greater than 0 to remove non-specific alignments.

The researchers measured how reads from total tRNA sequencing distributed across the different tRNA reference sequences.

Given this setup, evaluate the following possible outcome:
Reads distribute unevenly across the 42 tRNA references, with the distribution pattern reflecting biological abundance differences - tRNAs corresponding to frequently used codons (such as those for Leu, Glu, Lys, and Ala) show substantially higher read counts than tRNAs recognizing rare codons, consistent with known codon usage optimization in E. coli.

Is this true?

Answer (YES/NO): NO